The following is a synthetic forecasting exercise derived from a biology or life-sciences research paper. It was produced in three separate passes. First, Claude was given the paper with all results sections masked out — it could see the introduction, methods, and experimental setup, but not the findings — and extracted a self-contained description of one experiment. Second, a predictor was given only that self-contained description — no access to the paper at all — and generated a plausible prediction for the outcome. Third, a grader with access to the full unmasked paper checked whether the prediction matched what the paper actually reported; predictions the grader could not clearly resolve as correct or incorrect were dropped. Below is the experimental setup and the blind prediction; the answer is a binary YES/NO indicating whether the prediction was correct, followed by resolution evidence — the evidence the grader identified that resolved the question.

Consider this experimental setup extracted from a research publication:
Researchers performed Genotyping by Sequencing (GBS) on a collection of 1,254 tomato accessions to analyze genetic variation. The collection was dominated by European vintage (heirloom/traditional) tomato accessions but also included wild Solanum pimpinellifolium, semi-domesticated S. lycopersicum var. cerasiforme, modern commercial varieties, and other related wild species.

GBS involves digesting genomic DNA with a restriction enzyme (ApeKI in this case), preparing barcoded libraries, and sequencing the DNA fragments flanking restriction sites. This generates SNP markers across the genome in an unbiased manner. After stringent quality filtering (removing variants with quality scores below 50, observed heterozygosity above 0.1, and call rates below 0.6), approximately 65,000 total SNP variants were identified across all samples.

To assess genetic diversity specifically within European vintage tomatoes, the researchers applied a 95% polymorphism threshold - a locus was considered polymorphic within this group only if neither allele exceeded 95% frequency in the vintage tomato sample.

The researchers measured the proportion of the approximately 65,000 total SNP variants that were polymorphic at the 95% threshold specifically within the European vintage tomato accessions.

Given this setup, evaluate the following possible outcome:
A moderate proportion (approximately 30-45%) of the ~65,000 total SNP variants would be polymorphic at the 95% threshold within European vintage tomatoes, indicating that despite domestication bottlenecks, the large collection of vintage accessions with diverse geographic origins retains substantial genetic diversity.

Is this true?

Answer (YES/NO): NO